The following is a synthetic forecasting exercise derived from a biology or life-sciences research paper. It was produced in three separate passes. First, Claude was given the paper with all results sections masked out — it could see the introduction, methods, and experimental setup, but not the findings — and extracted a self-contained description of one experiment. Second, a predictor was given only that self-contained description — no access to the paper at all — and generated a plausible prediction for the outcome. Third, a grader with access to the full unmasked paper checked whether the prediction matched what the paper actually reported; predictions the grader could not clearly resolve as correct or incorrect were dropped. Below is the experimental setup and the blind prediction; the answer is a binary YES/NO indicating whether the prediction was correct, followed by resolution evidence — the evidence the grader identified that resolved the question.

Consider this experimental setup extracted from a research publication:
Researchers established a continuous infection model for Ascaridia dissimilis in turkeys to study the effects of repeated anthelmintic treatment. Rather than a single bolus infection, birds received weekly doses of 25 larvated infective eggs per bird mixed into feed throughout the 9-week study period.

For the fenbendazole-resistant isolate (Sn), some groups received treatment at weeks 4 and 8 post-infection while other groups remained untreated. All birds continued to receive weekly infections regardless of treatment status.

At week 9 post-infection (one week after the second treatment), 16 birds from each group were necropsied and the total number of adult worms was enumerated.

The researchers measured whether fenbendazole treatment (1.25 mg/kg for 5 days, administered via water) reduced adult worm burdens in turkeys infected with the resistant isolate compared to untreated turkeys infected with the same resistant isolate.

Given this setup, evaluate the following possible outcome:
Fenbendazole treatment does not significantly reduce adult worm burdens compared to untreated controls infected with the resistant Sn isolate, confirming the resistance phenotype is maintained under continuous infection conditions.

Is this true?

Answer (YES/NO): YES